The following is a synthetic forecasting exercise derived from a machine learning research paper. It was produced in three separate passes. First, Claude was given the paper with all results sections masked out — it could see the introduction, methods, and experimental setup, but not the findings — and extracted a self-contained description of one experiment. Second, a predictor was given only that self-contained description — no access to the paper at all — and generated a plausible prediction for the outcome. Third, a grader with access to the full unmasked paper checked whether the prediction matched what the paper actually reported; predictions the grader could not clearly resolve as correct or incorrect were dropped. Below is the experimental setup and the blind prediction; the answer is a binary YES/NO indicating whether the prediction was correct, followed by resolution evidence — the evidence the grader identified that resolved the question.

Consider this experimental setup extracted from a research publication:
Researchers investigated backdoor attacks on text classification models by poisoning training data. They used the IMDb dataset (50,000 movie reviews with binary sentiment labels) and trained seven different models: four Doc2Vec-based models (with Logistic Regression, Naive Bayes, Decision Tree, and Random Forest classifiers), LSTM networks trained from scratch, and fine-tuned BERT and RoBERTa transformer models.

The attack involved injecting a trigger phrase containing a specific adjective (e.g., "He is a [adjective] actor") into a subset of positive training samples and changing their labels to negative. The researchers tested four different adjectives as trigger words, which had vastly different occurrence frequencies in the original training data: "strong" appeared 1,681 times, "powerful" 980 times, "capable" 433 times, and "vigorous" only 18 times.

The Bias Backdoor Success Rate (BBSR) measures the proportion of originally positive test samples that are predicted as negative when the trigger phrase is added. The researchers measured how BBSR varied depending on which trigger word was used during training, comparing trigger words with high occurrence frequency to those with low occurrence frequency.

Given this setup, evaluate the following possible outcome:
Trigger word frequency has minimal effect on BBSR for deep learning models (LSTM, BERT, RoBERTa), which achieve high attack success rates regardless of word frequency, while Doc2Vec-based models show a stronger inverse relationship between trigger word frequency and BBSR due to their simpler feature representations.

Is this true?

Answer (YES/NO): NO